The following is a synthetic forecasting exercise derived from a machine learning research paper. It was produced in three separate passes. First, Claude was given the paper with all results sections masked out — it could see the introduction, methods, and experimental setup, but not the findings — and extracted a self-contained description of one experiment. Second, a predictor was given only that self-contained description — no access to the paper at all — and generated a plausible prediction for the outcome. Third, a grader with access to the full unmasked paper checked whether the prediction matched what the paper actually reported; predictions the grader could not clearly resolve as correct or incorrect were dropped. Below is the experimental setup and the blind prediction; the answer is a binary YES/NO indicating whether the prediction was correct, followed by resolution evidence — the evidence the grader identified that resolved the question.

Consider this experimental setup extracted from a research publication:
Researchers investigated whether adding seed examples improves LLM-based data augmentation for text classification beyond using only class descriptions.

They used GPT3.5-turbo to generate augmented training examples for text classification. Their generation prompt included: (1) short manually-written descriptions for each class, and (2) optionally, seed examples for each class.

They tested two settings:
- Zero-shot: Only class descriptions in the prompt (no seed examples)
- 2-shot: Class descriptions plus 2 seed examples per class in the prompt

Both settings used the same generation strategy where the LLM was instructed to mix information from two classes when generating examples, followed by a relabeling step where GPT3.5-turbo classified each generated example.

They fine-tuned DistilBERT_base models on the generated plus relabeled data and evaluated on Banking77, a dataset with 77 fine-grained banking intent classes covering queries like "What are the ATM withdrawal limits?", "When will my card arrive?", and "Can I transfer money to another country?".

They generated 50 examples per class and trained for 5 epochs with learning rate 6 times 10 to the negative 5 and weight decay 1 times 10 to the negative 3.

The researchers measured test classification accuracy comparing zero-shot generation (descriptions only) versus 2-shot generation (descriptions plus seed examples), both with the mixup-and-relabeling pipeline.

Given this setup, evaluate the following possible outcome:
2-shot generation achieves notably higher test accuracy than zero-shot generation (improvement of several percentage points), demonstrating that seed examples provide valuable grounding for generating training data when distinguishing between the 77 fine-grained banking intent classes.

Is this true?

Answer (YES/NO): NO